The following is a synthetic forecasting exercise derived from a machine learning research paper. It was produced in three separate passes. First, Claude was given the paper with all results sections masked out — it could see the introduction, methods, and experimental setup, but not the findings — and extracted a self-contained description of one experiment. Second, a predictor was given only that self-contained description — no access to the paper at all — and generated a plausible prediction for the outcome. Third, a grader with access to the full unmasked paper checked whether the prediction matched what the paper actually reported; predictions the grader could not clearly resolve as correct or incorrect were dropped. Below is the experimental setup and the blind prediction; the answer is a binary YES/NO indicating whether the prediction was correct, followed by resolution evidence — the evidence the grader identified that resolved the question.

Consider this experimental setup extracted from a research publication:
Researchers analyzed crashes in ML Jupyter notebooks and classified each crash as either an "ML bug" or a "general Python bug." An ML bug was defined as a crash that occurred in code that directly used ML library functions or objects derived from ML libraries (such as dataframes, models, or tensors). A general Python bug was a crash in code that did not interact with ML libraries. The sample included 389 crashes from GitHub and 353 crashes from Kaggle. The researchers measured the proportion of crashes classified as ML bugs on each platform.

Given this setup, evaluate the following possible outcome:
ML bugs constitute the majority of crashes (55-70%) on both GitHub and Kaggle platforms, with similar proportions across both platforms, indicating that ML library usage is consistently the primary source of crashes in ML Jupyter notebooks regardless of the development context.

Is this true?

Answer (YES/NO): NO